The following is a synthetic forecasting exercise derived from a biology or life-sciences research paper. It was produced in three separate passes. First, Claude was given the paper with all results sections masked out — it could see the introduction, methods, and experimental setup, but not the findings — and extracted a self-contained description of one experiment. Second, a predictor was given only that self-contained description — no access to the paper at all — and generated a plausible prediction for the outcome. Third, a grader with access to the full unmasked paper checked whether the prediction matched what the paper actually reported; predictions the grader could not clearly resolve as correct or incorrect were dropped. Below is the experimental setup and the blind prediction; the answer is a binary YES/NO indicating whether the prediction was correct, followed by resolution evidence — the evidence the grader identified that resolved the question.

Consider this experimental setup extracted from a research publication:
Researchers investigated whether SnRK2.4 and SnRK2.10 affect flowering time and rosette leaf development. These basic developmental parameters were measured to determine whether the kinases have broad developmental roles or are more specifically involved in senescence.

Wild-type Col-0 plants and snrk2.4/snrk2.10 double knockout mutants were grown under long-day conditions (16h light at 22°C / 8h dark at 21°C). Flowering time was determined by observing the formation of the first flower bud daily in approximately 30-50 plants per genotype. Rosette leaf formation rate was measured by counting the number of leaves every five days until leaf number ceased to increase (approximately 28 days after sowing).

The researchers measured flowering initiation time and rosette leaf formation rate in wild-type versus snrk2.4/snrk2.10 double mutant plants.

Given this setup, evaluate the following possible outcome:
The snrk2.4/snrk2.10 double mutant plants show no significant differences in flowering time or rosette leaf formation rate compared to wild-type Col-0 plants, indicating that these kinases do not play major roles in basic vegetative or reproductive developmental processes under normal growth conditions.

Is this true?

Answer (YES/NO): YES